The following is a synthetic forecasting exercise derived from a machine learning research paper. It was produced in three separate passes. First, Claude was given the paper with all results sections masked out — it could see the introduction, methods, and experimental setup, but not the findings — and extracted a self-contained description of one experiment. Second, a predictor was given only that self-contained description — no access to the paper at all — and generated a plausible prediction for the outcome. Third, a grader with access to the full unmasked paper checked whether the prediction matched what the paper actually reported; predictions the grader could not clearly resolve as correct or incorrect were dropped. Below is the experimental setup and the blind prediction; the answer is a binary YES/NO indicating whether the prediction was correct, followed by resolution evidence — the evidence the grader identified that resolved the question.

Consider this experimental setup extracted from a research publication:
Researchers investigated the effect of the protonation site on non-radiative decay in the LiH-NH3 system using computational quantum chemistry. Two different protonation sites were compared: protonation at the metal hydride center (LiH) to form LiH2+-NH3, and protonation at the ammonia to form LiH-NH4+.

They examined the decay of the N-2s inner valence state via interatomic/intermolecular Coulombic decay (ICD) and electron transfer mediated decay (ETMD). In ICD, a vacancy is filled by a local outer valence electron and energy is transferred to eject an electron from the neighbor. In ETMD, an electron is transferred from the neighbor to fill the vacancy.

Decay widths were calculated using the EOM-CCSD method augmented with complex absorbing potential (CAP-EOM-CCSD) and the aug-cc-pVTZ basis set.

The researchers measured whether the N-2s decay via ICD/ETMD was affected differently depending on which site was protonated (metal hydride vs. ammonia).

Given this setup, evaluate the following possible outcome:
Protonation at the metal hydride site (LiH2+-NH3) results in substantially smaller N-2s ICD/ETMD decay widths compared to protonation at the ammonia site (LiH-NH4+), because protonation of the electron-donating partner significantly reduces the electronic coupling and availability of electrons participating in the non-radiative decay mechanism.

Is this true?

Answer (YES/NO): NO